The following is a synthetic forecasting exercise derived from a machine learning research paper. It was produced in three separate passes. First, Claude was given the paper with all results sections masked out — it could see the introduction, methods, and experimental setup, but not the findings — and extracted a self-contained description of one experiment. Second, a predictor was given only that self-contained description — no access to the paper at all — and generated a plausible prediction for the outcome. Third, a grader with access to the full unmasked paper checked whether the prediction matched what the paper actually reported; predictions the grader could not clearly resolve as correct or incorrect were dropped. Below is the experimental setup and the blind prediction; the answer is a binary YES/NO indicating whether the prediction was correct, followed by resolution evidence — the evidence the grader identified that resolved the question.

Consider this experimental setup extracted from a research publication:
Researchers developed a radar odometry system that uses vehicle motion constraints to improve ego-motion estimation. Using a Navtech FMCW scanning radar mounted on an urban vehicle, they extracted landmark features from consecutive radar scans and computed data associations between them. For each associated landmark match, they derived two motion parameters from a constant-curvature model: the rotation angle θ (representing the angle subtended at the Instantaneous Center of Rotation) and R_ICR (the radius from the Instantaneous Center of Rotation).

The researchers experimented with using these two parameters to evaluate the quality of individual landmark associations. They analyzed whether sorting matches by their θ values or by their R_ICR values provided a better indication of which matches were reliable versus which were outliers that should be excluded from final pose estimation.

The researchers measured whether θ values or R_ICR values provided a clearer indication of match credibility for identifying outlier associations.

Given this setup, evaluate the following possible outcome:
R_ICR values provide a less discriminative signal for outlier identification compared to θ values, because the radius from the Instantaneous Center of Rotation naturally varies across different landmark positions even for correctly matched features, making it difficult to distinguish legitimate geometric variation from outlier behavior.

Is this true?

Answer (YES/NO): YES